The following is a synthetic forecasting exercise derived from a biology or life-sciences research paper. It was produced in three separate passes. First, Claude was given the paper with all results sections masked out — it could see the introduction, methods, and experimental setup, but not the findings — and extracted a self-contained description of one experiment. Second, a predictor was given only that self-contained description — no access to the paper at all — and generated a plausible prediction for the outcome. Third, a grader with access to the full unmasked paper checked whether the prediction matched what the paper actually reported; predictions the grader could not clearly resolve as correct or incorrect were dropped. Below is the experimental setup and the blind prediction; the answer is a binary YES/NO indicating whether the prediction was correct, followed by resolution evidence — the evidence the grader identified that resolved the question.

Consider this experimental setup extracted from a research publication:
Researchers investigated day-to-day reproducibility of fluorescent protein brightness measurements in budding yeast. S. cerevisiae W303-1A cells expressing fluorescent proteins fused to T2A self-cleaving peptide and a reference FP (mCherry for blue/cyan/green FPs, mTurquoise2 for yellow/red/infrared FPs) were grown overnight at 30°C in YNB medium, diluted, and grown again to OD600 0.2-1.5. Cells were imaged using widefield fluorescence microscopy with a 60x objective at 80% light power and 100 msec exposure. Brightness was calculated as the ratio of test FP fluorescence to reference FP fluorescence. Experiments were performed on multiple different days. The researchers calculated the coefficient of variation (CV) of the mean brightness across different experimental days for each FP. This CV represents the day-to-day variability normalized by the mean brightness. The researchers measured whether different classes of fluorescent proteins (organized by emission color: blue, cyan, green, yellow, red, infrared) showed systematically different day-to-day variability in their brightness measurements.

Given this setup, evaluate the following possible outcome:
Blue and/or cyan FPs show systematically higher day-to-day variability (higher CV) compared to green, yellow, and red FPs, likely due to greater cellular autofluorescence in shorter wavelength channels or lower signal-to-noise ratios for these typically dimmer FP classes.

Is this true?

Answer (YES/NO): NO